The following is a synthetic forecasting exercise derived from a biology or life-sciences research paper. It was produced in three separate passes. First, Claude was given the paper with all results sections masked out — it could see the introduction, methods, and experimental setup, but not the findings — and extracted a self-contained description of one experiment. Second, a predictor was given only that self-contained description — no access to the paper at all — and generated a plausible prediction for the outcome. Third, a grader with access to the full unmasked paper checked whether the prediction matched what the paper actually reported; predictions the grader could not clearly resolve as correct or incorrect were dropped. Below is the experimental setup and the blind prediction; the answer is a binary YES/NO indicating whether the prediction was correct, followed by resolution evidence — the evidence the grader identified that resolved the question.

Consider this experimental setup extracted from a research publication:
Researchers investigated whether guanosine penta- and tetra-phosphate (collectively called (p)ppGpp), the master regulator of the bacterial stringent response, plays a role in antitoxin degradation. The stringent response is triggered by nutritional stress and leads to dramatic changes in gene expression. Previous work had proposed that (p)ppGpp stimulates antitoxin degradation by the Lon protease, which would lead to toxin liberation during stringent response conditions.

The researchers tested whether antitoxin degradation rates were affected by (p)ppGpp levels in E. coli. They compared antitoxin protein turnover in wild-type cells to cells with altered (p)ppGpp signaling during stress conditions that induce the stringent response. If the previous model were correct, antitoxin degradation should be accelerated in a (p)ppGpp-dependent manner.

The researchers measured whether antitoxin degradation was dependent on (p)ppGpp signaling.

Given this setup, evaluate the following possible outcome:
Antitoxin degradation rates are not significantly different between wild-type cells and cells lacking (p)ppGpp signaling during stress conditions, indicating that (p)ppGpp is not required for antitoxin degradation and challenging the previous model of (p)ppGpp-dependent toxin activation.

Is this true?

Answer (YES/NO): YES